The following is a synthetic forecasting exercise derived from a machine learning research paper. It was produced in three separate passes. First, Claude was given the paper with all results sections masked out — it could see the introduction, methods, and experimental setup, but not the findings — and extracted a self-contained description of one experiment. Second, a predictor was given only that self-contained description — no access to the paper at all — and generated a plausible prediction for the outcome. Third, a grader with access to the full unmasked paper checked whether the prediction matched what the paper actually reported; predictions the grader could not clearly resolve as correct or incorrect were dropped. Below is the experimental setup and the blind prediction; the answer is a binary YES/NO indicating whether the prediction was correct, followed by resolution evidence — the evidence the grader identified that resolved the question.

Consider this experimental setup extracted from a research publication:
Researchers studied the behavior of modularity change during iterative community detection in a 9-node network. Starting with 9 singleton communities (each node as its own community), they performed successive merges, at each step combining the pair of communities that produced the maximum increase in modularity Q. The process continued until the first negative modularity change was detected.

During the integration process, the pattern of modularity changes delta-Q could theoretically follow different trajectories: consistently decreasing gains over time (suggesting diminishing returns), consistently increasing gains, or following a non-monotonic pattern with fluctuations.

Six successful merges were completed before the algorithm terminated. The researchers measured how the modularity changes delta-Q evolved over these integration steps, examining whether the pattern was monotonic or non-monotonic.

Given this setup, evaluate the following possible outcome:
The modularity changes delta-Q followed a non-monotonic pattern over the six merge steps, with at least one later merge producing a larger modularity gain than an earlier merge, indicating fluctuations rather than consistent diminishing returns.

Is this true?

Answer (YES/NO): YES